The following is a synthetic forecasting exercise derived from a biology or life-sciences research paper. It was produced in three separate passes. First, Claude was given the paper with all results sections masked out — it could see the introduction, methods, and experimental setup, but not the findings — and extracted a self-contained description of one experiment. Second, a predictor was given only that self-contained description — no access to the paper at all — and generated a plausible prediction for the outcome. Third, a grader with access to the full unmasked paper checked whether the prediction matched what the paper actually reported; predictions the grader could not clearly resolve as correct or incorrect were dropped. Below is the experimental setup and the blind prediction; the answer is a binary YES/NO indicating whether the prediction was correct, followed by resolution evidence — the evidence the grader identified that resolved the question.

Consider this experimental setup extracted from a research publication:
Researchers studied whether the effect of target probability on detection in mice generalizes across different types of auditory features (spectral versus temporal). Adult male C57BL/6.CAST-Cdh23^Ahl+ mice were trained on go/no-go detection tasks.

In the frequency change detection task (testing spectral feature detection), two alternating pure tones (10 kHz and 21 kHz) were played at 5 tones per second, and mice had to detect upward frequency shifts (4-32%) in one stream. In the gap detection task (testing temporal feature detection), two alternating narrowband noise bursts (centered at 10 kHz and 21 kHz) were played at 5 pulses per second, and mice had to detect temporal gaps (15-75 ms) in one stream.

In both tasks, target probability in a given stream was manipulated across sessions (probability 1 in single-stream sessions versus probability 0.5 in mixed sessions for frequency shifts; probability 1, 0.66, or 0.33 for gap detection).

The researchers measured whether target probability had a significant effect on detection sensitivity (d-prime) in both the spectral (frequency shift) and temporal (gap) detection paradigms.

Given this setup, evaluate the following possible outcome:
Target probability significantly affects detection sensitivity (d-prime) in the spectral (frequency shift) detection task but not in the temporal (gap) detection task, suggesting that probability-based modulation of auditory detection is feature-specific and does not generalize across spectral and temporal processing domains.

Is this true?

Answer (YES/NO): NO